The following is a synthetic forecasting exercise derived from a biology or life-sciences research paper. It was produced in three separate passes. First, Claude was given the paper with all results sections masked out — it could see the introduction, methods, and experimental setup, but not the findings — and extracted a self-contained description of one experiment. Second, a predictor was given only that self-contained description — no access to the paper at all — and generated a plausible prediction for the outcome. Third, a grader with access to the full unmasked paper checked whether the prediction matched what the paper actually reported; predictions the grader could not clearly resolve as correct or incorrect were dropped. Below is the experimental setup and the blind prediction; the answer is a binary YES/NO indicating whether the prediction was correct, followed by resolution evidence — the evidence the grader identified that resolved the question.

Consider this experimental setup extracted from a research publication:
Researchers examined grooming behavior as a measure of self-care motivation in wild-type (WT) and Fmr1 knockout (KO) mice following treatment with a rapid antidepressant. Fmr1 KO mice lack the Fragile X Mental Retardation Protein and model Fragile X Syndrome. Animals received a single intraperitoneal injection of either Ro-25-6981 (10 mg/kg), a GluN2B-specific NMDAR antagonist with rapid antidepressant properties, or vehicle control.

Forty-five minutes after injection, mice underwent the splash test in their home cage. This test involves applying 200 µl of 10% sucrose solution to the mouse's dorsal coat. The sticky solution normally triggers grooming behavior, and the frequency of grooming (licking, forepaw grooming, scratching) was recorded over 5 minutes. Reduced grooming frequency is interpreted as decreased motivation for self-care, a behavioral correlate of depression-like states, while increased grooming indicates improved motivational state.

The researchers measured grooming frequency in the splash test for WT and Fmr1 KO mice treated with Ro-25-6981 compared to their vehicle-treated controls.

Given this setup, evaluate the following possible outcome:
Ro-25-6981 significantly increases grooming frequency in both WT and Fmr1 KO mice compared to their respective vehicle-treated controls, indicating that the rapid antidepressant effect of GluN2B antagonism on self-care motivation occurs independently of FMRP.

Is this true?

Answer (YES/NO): NO